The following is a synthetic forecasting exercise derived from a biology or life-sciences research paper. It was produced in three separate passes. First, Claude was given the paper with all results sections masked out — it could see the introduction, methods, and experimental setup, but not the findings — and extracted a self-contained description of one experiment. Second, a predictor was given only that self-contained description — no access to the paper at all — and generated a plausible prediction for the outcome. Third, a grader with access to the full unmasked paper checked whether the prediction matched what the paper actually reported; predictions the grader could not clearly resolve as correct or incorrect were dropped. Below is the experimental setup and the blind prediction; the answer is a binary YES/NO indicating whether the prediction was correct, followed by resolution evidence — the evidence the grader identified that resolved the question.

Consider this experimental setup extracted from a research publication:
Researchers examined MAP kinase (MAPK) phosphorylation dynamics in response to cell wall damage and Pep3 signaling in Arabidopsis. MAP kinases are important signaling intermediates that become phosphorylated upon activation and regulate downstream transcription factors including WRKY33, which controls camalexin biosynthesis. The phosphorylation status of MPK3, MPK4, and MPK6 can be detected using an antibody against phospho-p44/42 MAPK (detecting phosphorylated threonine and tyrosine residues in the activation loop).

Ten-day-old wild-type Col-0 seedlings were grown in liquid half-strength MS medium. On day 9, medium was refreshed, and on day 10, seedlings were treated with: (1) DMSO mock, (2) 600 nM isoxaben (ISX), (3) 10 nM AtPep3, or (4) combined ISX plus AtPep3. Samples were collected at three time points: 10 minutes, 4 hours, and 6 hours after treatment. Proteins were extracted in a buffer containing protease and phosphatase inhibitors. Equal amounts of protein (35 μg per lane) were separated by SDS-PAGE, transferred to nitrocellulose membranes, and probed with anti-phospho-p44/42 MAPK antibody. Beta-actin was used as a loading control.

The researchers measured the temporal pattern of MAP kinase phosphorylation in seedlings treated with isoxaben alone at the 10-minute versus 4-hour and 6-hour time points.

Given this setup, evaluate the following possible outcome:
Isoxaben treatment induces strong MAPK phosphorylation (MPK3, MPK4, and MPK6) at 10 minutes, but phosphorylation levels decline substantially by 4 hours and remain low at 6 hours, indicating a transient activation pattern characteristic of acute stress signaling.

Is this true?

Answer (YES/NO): NO